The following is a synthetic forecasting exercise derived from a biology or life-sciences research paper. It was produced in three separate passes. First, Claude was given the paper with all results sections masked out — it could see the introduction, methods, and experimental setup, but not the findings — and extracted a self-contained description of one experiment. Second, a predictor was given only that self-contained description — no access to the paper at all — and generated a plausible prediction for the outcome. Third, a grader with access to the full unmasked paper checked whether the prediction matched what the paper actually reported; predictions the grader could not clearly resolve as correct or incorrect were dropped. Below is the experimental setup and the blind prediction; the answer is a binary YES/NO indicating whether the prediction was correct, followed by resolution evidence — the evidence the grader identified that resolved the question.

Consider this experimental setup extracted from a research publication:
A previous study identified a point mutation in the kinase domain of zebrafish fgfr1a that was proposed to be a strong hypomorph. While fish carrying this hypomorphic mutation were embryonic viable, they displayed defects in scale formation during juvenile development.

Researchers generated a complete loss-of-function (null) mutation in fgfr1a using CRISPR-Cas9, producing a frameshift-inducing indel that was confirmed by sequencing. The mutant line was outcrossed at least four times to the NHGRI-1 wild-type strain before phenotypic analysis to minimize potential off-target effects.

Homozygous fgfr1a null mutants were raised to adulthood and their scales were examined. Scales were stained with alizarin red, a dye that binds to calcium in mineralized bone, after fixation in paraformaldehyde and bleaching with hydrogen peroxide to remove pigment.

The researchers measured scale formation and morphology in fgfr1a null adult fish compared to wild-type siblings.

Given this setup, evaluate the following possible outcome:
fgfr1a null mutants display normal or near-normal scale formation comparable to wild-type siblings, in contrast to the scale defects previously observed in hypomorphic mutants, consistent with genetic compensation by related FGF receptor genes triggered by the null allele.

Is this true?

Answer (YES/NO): NO